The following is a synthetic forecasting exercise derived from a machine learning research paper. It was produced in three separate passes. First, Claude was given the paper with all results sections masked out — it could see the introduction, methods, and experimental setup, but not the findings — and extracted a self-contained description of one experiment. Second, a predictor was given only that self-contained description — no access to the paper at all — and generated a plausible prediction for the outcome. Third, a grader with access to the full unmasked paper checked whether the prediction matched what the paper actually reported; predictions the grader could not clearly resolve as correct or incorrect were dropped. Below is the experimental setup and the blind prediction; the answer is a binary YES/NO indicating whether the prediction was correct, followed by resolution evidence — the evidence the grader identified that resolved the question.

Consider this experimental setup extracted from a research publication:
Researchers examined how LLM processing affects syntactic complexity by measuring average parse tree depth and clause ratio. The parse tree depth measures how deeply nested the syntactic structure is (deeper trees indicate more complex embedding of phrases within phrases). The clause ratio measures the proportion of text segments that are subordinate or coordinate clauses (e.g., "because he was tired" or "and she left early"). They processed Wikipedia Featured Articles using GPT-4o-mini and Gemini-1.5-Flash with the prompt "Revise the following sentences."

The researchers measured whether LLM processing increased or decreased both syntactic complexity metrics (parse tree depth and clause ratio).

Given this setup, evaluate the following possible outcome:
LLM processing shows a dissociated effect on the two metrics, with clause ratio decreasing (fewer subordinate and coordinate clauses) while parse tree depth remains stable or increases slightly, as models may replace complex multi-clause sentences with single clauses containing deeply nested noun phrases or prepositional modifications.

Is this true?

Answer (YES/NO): NO